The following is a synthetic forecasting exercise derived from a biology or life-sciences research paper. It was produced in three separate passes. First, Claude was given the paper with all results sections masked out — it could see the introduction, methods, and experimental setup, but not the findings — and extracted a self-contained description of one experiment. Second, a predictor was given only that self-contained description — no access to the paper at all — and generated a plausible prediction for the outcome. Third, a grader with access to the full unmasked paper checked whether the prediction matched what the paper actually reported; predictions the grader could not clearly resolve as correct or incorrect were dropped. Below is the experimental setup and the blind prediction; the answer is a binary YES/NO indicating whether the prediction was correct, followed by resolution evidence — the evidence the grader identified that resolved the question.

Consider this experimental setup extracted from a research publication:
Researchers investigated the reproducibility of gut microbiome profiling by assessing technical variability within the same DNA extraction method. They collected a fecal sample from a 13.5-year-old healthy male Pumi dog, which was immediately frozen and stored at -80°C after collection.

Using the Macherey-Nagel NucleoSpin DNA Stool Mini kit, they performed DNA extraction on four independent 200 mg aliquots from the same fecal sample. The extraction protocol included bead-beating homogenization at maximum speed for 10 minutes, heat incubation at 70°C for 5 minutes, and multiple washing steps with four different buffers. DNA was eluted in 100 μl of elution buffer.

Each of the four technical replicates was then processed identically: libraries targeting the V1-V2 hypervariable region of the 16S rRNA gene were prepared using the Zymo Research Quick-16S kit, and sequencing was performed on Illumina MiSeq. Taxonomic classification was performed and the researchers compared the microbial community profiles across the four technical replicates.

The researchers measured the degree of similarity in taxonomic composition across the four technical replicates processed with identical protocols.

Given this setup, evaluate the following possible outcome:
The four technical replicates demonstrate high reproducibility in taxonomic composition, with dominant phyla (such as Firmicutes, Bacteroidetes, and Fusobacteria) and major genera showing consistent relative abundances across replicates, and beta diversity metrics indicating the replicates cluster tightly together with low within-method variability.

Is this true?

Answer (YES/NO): YES